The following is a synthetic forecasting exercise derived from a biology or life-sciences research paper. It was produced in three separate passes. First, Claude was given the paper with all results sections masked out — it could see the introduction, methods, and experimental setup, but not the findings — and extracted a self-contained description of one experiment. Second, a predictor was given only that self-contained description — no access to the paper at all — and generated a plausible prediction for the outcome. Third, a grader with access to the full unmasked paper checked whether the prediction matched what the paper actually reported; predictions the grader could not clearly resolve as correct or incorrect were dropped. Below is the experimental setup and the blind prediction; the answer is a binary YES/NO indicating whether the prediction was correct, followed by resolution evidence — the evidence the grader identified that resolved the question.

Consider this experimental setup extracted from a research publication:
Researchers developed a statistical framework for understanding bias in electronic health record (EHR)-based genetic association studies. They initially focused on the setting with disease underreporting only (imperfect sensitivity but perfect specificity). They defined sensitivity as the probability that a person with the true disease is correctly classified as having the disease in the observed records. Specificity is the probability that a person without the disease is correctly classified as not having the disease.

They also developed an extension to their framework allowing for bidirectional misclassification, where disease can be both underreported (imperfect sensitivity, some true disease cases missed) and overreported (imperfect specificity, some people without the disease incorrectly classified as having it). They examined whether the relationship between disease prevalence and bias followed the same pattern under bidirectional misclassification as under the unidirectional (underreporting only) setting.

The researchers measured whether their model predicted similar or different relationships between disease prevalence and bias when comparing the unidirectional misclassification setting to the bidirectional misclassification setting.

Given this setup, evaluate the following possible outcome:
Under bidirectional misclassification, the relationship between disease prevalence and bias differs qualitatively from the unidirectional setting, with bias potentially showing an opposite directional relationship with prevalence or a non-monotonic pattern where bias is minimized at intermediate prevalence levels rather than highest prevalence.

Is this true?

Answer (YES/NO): YES